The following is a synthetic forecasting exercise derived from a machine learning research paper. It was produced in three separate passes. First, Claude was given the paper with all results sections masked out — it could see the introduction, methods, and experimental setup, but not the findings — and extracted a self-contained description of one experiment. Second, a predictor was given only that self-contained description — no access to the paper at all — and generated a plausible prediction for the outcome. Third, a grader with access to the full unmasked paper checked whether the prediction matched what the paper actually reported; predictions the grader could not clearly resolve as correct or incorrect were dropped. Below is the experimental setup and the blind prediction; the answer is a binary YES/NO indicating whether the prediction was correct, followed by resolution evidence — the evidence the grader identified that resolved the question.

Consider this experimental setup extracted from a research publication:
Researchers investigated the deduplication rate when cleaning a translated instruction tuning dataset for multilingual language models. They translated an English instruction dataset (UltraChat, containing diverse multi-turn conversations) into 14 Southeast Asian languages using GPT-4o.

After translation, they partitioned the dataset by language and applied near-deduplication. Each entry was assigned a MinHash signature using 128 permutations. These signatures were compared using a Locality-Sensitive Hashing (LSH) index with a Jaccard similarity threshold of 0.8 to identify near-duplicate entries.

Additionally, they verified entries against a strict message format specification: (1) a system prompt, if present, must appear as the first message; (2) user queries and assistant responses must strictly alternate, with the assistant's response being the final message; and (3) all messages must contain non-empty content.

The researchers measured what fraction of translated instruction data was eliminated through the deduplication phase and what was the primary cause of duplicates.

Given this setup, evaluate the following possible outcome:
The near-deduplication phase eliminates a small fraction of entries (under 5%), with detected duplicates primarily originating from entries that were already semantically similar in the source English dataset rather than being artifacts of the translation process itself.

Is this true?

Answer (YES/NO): NO